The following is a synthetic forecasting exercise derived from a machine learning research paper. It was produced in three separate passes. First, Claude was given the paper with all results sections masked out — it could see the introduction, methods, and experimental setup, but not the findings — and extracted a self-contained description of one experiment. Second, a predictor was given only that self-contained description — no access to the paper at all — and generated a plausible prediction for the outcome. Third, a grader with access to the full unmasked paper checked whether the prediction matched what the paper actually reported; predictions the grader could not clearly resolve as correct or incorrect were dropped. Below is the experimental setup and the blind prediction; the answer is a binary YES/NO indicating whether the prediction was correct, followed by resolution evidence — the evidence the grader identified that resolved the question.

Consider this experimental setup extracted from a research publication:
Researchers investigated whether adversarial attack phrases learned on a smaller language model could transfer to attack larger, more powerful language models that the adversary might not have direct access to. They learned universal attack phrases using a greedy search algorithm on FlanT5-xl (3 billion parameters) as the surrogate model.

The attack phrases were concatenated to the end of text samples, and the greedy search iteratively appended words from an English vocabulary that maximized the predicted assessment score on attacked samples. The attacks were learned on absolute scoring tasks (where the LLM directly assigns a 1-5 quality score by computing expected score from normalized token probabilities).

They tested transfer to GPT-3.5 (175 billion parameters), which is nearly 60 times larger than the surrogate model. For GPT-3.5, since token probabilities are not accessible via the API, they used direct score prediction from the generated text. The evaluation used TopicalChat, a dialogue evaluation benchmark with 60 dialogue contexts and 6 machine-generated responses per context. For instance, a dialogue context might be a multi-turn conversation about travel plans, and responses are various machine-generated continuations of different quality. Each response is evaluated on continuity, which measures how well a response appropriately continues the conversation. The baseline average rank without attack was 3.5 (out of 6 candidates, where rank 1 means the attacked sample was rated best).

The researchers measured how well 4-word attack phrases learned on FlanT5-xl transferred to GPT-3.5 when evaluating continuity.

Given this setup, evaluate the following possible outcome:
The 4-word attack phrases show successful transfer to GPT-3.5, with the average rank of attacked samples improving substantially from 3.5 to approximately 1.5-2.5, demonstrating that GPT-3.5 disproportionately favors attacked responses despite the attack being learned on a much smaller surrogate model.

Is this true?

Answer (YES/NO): YES